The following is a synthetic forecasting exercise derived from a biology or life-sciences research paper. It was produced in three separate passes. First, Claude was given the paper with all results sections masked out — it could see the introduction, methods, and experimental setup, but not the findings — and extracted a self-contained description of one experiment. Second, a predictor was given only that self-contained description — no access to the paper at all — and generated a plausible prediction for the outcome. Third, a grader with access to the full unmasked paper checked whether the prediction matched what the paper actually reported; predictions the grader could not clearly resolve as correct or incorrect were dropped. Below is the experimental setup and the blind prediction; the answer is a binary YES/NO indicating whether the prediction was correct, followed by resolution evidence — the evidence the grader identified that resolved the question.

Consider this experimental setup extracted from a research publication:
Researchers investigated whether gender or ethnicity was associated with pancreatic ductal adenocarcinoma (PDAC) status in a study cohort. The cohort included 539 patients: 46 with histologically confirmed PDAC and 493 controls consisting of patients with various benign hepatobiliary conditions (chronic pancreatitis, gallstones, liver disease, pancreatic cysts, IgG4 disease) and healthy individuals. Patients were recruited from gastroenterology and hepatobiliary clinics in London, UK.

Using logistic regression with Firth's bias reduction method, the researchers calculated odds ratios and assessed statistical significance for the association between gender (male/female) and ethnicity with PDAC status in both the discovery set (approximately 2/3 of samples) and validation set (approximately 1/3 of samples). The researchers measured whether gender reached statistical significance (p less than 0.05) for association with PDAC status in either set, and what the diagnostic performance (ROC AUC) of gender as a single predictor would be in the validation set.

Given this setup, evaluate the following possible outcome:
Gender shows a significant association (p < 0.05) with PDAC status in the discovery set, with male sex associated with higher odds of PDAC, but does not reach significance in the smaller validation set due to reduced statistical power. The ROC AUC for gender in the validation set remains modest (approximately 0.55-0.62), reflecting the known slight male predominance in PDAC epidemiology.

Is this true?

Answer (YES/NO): NO